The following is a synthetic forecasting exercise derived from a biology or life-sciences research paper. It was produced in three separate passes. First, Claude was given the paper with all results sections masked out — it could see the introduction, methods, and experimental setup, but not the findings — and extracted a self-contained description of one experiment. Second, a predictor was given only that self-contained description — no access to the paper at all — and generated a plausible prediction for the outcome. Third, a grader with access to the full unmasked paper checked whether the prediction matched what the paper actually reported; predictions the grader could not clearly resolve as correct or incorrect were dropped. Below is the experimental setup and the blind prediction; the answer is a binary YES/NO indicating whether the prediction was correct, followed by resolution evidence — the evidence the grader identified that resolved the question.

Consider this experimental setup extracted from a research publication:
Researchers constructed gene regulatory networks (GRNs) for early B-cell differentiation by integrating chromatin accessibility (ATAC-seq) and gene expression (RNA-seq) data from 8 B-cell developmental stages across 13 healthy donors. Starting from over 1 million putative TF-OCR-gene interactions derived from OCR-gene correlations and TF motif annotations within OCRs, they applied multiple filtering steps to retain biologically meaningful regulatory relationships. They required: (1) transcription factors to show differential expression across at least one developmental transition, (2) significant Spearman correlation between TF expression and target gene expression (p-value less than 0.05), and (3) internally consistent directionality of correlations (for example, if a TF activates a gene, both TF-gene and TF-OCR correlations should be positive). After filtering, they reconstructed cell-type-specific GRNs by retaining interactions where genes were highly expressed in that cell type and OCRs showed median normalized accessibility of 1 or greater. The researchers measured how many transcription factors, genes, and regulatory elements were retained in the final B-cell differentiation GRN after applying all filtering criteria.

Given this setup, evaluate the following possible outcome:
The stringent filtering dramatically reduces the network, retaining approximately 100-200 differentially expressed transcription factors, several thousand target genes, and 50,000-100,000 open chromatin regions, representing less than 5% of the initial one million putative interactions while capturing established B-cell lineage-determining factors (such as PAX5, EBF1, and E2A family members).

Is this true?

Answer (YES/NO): NO